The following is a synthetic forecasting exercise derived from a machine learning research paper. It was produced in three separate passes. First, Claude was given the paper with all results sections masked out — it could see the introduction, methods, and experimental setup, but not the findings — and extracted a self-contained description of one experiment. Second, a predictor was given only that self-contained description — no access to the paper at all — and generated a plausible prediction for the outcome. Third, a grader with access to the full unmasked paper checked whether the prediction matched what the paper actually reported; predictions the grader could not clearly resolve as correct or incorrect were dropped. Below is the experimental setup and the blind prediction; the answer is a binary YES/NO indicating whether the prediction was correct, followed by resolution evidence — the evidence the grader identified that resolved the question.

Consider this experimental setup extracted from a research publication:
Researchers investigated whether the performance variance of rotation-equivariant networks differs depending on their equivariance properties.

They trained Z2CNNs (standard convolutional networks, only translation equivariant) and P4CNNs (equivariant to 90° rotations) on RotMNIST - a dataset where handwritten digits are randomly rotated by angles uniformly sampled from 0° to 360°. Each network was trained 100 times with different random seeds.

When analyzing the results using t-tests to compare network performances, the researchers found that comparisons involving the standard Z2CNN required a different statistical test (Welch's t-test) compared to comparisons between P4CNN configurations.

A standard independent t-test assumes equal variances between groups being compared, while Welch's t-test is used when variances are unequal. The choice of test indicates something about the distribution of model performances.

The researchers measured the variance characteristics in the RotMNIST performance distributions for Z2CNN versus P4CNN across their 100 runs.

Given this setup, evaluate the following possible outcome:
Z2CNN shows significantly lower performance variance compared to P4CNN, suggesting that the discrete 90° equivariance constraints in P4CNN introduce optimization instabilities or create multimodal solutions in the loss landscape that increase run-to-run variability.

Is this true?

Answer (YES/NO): NO